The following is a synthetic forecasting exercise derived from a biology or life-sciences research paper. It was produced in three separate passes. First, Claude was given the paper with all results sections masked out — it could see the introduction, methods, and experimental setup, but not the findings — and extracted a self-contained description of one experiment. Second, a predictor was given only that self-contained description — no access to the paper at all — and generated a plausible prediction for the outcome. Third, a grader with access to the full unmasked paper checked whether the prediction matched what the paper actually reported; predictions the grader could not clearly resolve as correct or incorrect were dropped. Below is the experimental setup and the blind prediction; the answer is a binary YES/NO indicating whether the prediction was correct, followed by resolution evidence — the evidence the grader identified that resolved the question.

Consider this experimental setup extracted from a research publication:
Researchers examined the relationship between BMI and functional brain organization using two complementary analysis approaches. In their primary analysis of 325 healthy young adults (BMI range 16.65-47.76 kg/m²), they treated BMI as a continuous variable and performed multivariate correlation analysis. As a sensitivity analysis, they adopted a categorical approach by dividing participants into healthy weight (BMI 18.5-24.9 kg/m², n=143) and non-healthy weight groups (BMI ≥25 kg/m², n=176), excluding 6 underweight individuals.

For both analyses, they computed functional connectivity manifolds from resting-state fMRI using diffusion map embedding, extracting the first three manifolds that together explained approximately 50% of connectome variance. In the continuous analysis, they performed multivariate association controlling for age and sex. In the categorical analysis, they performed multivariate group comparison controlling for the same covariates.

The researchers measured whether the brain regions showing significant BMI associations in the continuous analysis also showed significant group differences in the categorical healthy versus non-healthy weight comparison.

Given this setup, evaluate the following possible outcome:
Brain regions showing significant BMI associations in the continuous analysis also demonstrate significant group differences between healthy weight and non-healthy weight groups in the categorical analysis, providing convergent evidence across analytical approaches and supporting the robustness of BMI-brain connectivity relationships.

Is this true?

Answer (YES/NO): YES